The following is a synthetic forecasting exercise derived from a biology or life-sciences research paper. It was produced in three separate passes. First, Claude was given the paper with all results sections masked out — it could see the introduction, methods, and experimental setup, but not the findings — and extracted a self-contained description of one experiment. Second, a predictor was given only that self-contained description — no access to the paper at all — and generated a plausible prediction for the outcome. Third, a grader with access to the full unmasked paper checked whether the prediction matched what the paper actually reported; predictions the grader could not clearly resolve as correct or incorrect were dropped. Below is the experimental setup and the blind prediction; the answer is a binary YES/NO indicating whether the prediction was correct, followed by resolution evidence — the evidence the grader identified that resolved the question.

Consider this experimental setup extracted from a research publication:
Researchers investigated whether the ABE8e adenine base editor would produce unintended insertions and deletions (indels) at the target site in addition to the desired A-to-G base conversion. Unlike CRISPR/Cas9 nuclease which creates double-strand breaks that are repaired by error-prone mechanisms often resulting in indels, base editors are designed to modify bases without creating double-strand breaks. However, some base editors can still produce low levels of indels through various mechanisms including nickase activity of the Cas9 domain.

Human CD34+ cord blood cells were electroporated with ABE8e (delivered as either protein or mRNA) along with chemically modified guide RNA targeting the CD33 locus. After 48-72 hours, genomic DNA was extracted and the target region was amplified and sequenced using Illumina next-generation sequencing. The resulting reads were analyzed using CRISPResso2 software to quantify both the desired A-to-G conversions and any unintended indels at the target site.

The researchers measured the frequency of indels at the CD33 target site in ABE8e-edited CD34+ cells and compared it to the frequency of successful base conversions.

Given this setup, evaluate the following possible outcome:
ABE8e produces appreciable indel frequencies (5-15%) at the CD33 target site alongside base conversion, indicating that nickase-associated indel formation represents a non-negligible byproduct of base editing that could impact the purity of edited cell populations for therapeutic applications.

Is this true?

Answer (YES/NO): NO